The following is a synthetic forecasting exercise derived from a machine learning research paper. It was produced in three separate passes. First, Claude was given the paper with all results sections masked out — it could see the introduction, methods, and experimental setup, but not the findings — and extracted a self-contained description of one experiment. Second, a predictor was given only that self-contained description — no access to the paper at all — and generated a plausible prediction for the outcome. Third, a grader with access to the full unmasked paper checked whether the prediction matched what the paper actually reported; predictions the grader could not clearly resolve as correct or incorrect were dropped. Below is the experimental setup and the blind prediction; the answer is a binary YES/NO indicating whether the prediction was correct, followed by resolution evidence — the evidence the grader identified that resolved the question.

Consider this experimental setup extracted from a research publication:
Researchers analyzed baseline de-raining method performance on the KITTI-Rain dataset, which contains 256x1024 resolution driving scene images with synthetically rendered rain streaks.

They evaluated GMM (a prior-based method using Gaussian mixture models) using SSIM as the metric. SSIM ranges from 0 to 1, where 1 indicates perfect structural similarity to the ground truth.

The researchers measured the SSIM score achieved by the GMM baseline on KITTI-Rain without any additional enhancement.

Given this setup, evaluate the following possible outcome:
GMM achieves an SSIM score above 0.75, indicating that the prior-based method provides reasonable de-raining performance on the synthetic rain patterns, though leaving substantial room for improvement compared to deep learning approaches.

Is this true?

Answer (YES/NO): NO